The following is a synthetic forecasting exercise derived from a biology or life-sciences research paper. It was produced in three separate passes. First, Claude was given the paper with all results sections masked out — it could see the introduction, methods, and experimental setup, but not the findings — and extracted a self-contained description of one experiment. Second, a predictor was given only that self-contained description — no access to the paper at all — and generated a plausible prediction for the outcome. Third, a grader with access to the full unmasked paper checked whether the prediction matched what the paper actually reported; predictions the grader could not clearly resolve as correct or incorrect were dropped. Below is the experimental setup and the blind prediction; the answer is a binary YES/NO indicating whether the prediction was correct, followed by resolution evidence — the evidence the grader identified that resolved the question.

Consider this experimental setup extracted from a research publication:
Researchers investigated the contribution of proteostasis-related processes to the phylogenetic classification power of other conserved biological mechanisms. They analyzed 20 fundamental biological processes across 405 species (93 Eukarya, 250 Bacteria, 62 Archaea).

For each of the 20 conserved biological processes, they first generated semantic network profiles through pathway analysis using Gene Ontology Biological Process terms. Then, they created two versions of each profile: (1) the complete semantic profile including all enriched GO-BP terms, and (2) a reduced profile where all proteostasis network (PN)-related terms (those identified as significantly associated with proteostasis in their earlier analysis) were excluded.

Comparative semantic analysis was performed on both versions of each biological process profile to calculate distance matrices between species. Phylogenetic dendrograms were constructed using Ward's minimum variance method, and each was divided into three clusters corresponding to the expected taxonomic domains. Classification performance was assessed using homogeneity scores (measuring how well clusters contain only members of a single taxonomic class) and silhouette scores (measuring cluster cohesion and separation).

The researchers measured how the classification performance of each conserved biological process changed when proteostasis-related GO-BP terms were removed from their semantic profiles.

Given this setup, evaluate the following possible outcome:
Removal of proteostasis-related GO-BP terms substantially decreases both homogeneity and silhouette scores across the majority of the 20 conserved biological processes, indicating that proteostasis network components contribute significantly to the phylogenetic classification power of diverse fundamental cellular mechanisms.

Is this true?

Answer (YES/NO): YES